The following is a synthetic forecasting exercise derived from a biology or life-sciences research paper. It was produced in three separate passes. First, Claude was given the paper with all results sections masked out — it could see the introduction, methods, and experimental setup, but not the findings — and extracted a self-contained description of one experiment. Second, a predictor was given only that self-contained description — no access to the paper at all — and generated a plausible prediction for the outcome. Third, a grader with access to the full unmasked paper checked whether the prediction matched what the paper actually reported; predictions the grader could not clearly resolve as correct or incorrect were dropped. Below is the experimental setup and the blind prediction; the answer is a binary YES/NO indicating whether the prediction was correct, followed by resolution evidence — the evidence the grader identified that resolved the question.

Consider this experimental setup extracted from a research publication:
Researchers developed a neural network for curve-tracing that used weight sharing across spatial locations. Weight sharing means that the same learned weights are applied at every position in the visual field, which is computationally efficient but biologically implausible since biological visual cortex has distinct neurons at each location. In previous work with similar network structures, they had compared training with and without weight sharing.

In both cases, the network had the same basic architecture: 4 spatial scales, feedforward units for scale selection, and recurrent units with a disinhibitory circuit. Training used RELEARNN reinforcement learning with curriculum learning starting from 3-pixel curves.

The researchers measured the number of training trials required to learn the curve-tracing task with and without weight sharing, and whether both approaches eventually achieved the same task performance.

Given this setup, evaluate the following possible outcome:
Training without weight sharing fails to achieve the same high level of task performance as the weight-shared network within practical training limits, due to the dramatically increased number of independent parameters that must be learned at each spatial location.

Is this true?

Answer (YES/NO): NO